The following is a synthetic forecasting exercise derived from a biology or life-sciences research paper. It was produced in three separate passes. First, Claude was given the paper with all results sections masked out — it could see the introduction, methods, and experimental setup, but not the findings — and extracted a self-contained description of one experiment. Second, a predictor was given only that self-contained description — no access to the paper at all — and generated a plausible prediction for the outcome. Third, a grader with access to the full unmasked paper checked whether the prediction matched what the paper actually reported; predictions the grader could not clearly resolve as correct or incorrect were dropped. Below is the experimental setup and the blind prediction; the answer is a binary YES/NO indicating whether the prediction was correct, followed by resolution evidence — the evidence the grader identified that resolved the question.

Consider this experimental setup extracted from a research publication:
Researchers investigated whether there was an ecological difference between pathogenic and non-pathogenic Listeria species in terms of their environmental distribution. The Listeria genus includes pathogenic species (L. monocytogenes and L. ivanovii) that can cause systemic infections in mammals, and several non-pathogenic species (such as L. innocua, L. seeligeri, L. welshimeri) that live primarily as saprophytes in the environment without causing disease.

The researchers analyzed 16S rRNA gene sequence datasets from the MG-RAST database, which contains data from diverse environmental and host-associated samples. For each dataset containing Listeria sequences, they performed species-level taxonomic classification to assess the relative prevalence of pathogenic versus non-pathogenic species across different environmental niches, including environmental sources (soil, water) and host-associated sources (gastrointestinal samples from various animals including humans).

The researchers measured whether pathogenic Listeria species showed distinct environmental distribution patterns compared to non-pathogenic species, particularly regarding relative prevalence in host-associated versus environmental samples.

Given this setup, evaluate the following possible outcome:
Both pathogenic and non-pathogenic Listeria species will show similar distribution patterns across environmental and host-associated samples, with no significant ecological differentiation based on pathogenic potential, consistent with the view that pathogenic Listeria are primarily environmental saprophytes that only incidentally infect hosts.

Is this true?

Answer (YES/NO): NO